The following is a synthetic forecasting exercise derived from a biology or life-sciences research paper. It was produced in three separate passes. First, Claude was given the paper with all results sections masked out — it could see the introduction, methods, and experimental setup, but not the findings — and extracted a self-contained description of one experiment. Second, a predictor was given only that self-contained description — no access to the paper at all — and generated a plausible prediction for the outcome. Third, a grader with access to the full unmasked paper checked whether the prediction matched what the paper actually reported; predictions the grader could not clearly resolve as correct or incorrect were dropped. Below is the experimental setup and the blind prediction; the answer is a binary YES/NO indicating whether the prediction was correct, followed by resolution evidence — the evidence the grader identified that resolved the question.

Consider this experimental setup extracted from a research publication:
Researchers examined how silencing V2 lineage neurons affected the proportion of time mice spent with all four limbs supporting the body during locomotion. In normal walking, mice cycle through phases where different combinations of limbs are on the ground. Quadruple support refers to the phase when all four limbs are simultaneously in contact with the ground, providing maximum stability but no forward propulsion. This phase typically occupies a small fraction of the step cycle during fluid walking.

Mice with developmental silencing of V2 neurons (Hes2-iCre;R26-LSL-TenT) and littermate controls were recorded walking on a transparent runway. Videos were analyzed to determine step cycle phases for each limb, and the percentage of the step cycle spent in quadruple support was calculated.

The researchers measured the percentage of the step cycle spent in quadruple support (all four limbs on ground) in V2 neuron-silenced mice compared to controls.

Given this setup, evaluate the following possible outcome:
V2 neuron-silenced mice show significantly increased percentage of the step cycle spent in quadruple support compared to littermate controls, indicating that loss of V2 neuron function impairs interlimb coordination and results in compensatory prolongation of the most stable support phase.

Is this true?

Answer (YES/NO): YES